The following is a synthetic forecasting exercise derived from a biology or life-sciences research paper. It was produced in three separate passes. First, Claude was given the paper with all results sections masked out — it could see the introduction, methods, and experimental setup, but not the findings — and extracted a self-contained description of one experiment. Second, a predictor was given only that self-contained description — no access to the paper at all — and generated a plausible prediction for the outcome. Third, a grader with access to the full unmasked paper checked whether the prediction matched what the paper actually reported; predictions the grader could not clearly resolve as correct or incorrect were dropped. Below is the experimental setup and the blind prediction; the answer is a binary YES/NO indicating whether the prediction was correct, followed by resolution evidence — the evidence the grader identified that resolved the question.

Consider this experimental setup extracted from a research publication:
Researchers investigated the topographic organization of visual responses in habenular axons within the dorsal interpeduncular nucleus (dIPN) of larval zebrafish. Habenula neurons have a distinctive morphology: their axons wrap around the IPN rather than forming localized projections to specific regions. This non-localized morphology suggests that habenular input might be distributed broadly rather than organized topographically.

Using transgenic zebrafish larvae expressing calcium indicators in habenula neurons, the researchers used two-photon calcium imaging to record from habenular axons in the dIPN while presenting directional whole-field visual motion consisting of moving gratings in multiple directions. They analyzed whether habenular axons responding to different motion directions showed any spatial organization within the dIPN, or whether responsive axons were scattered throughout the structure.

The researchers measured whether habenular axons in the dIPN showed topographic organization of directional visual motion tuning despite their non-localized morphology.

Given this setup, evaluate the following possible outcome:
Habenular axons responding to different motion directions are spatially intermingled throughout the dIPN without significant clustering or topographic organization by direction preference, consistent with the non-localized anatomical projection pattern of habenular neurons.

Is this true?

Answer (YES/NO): NO